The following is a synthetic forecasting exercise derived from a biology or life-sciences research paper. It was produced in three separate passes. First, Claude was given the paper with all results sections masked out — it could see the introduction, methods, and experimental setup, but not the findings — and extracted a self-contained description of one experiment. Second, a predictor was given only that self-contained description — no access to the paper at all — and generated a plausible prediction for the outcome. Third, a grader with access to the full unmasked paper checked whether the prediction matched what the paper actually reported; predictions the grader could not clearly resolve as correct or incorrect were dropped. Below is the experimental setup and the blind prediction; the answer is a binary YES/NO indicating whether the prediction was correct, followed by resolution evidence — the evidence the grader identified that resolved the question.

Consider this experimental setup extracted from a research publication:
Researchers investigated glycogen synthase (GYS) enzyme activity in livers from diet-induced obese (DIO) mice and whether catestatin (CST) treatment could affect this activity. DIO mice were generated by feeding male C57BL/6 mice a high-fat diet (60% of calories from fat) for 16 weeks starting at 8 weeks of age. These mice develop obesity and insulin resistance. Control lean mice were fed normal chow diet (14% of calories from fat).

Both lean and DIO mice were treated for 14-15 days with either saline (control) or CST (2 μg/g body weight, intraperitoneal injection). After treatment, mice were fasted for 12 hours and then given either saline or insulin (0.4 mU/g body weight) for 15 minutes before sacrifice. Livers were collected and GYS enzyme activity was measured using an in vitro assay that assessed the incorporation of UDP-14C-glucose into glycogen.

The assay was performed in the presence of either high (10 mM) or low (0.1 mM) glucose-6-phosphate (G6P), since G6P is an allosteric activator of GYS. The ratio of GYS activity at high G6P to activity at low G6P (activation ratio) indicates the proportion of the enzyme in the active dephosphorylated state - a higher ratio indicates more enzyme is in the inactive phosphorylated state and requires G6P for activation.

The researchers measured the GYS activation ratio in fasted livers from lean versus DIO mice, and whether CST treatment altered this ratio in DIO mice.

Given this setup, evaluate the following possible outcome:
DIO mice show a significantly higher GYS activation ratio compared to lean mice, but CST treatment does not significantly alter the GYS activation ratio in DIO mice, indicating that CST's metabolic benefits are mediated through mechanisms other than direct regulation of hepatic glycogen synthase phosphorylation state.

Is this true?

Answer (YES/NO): NO